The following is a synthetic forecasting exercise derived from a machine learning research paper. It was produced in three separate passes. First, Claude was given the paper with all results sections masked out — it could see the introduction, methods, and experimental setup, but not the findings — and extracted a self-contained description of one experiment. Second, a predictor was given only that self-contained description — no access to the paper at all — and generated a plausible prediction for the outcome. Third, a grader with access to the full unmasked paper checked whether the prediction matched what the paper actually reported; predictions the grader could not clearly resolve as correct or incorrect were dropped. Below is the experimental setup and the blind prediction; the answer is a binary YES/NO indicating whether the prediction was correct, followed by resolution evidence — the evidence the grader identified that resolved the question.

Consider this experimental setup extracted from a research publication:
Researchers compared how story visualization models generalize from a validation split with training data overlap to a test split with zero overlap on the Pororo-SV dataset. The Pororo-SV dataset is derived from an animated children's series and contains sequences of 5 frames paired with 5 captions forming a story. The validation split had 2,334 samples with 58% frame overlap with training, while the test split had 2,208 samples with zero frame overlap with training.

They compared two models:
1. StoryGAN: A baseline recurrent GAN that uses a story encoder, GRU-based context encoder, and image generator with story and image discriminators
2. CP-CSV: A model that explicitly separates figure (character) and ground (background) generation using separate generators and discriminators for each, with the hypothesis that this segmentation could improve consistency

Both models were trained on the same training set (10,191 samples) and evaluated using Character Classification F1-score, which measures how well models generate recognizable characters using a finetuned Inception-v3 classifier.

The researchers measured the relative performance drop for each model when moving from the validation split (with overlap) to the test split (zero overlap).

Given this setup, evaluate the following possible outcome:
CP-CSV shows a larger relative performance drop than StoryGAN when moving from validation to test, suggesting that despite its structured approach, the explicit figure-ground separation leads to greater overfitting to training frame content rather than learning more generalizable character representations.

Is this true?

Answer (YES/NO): NO